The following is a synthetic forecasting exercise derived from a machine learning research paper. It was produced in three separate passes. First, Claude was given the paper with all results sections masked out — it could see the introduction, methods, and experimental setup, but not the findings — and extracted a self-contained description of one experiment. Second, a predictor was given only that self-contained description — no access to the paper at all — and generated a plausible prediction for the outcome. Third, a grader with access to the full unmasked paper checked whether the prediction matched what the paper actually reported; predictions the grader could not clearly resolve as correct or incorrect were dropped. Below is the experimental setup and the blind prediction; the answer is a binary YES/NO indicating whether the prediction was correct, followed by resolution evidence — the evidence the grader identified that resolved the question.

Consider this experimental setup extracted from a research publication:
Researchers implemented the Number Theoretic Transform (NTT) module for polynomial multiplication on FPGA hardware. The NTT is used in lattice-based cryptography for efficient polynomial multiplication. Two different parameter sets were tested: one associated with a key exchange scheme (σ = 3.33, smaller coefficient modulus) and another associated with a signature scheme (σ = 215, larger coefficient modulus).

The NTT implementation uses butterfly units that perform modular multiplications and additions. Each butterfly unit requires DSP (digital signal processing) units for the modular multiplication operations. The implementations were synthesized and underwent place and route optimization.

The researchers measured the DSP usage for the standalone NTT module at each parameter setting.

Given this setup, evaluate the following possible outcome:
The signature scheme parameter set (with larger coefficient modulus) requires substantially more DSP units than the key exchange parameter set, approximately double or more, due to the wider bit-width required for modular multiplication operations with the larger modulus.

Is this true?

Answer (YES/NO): NO